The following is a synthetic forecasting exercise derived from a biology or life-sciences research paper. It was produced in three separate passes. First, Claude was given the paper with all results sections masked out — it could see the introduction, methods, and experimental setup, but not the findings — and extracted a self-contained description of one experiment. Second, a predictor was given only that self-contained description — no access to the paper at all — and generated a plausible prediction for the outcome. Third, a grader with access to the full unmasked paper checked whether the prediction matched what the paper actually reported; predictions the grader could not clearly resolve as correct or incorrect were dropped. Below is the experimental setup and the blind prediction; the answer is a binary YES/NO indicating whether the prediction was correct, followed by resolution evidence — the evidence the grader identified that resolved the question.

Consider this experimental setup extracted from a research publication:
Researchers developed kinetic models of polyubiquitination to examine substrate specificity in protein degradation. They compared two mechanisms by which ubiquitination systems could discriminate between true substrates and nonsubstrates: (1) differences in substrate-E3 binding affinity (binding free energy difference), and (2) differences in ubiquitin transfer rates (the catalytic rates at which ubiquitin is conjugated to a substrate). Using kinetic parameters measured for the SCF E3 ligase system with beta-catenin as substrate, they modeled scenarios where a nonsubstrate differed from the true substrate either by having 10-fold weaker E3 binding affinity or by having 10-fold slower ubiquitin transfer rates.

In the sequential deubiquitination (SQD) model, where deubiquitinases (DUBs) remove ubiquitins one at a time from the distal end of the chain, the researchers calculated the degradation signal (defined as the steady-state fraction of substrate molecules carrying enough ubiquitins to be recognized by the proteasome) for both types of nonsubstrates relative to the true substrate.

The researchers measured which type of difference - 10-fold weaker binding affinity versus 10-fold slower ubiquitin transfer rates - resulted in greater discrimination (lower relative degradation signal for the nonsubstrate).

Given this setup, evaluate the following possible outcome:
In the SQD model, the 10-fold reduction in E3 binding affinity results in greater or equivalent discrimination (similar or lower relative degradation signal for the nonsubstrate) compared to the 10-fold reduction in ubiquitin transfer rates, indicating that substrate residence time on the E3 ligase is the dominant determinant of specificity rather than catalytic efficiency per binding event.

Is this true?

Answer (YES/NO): NO